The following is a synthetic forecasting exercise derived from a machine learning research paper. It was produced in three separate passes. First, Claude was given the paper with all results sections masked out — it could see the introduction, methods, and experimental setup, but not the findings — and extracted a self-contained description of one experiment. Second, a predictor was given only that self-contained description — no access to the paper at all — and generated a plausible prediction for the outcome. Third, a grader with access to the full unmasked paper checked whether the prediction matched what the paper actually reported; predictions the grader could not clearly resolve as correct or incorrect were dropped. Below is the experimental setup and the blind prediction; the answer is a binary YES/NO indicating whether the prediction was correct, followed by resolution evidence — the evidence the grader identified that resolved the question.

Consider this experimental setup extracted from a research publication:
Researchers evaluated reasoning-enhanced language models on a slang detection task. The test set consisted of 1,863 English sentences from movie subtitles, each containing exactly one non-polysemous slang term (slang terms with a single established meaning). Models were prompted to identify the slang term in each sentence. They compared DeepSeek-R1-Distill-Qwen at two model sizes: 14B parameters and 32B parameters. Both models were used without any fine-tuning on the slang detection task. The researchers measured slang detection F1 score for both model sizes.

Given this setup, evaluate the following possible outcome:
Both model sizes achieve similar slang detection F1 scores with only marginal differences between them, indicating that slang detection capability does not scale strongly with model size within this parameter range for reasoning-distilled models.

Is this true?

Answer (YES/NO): NO